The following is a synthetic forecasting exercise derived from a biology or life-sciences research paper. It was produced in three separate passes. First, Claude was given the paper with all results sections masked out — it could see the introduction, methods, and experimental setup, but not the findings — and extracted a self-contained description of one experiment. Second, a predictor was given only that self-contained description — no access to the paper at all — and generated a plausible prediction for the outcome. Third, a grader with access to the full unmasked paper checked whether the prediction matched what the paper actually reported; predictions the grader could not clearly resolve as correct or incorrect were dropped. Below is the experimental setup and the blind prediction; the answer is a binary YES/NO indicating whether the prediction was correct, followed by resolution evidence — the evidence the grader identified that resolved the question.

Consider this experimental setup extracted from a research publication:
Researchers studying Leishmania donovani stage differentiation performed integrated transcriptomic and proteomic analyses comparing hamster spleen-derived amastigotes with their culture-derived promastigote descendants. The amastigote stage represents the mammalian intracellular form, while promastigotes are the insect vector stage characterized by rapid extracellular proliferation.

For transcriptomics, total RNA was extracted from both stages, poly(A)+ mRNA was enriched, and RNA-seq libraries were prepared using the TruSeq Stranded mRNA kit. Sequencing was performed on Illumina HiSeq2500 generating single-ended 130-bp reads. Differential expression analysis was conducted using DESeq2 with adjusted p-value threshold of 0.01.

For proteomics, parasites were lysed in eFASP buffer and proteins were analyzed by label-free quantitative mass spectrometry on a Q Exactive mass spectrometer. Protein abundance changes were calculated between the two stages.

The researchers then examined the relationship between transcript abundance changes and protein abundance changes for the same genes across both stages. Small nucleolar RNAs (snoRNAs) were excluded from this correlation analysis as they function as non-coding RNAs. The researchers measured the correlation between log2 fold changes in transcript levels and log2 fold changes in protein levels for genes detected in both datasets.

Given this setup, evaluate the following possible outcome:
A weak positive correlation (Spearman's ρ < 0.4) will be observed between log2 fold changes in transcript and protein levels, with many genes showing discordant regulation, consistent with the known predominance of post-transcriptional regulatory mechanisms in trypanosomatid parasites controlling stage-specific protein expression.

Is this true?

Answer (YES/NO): YES